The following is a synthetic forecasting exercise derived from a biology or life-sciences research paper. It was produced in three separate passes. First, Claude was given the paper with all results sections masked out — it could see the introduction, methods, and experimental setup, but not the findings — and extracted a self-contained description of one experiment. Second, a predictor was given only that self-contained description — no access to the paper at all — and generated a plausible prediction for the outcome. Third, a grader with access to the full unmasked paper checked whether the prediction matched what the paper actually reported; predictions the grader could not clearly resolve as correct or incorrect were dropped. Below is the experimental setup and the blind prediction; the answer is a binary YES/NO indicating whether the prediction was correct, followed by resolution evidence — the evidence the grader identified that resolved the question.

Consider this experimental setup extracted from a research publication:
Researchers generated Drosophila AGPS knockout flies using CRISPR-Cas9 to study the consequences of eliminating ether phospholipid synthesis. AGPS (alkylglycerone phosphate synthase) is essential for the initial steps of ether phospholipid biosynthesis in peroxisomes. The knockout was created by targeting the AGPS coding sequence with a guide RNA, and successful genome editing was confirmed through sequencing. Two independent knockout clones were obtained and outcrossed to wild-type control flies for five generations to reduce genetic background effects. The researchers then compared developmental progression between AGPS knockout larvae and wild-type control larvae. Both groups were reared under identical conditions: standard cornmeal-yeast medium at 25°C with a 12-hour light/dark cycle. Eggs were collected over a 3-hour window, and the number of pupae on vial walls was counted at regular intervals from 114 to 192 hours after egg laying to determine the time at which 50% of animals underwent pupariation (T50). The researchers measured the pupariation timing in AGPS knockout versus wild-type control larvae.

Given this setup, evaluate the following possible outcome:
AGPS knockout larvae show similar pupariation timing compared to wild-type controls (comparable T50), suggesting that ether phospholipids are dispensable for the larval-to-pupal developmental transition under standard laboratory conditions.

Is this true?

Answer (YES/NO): YES